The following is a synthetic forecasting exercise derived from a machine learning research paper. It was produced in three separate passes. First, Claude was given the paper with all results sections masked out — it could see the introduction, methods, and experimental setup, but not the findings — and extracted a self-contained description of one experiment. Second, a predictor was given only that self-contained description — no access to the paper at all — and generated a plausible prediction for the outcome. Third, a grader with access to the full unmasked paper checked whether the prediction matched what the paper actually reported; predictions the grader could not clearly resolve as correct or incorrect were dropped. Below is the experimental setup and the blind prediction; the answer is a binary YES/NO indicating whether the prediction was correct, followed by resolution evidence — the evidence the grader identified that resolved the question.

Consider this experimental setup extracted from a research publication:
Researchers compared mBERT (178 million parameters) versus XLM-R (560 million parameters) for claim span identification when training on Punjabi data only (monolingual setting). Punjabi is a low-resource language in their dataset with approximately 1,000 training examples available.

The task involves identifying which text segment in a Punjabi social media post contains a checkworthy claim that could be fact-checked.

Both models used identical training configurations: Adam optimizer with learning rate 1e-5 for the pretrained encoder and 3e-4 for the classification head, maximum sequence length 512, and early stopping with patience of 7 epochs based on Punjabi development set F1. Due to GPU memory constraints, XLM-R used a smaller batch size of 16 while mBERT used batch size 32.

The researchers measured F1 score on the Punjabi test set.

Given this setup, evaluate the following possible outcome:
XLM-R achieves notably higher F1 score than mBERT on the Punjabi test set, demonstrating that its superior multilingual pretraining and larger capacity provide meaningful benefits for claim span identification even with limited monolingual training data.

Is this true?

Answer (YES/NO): NO